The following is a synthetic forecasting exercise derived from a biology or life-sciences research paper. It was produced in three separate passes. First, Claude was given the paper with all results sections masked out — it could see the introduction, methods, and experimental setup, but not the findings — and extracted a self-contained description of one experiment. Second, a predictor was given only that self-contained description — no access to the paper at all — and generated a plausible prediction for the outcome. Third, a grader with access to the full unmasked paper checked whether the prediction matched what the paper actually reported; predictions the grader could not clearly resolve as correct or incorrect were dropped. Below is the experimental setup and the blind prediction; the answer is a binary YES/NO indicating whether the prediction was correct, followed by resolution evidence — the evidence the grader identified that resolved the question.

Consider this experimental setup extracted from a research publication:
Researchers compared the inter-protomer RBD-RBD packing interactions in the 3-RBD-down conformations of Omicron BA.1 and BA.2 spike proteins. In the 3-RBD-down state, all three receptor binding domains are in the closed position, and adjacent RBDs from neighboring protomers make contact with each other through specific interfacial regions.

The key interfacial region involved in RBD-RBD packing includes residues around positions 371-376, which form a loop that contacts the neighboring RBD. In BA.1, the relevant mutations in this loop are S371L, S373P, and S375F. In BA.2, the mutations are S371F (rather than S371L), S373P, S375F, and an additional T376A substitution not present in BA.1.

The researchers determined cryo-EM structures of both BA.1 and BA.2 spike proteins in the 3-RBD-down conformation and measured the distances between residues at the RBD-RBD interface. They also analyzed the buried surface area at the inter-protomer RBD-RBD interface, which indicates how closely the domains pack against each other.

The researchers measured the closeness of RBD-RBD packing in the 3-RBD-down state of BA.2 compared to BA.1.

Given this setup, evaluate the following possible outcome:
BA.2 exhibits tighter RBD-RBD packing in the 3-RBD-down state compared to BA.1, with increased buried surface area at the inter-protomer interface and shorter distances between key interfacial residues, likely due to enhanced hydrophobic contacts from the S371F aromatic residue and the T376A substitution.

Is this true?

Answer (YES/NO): YES